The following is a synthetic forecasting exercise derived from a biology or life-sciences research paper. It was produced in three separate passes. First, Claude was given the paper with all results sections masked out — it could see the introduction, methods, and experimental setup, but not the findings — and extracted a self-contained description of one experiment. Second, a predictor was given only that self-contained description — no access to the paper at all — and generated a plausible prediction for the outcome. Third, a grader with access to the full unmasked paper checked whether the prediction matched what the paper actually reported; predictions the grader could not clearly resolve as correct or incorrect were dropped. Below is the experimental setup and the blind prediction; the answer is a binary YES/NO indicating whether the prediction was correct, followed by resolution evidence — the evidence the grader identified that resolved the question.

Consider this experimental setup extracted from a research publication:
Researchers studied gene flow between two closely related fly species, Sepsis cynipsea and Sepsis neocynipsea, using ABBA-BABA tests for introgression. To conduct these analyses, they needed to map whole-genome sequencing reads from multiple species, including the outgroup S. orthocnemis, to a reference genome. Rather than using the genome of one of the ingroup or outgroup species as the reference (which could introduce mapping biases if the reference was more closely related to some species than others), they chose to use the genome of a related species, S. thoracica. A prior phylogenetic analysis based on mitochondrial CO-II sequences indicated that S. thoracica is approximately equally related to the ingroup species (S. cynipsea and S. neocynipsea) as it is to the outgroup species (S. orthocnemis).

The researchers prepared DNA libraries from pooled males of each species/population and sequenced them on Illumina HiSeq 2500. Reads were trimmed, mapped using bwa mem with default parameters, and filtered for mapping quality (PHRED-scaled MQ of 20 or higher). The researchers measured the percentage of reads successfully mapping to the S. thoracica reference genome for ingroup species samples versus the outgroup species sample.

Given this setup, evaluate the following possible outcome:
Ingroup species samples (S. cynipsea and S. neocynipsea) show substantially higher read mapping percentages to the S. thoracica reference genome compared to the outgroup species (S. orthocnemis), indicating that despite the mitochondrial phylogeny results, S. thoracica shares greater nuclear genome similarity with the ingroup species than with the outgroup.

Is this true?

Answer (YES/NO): NO